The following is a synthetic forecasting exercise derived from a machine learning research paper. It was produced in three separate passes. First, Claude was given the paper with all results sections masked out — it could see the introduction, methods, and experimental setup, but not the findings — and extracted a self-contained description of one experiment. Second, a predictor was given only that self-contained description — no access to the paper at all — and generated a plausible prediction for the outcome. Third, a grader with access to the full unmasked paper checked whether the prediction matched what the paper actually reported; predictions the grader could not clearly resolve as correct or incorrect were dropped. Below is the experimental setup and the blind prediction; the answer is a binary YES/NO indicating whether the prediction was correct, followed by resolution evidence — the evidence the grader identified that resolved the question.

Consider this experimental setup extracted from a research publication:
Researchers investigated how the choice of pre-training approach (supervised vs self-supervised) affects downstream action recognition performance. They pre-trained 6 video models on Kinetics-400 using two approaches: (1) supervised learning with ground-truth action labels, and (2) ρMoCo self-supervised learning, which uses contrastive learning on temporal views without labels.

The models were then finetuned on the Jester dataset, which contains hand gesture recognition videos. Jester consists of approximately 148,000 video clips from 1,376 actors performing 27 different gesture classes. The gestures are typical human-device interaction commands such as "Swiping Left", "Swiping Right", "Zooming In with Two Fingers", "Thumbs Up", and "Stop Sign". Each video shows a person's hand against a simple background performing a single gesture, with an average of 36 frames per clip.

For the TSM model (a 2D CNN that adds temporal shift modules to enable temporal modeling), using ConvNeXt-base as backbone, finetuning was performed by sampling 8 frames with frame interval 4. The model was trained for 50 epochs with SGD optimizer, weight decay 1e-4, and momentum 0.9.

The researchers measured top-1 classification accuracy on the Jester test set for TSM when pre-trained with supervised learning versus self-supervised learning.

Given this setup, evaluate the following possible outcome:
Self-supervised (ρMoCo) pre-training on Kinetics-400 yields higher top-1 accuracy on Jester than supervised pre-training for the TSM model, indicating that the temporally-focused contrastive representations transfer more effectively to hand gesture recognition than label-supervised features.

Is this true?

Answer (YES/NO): YES